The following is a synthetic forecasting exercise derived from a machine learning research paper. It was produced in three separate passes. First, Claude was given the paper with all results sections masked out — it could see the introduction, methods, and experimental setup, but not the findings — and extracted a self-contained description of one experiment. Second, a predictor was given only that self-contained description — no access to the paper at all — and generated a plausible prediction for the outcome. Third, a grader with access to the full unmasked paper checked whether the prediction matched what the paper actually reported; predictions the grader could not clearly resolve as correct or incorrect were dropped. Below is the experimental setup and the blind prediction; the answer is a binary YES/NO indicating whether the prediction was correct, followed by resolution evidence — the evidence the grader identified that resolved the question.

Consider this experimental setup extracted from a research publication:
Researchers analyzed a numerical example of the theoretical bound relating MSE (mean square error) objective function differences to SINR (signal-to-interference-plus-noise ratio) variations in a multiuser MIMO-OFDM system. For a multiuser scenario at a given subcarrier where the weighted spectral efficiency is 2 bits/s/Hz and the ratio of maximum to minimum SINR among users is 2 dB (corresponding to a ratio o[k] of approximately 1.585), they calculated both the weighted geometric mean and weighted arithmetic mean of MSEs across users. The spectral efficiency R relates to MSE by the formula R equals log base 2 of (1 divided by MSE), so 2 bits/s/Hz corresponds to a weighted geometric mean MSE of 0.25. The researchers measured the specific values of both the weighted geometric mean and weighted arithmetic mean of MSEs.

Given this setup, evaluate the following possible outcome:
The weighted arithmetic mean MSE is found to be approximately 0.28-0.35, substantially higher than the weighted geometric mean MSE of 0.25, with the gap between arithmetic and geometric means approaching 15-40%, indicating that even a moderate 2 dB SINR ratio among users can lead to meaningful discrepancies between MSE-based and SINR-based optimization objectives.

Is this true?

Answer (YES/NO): NO